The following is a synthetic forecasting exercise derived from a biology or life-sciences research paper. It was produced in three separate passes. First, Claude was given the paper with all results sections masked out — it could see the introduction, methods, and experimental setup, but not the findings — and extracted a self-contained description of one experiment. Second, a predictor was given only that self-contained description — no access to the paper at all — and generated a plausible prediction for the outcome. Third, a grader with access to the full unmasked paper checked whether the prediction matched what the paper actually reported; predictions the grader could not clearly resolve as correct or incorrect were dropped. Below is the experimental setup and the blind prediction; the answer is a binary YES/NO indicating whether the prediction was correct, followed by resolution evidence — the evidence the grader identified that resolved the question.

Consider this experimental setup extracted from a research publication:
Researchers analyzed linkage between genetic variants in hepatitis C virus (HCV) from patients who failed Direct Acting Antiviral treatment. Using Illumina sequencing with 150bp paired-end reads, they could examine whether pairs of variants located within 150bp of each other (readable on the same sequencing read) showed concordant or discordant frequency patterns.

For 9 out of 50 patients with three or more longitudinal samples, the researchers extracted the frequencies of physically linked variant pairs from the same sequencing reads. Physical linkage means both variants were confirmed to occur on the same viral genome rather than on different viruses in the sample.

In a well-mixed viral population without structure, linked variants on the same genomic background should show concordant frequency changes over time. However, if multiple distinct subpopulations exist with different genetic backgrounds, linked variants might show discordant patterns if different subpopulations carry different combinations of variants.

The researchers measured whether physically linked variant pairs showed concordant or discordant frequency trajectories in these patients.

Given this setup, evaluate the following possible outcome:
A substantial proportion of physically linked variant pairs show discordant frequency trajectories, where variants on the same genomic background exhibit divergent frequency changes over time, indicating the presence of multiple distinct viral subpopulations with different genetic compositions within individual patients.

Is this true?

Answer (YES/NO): NO